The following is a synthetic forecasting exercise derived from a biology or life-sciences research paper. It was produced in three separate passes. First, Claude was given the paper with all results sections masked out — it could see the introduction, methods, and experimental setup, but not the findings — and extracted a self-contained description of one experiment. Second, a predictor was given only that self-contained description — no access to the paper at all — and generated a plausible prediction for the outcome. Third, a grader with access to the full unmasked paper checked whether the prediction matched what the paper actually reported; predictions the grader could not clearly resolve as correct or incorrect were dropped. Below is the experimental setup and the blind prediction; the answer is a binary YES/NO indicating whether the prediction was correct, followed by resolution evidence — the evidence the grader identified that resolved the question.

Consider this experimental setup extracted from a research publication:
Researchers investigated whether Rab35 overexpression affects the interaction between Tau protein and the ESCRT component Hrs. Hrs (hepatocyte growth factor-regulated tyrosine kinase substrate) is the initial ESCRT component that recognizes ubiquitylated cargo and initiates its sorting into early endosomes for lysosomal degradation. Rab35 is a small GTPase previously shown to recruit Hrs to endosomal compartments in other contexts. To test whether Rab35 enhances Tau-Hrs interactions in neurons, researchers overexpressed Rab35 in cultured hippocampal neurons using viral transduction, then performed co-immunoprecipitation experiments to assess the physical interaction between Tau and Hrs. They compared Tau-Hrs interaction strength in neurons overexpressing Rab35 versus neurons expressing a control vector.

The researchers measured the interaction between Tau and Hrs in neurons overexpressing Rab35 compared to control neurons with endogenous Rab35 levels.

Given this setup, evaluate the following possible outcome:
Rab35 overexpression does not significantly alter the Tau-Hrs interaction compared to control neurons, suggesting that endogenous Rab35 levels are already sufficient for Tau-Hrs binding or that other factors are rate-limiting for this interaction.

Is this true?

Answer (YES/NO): NO